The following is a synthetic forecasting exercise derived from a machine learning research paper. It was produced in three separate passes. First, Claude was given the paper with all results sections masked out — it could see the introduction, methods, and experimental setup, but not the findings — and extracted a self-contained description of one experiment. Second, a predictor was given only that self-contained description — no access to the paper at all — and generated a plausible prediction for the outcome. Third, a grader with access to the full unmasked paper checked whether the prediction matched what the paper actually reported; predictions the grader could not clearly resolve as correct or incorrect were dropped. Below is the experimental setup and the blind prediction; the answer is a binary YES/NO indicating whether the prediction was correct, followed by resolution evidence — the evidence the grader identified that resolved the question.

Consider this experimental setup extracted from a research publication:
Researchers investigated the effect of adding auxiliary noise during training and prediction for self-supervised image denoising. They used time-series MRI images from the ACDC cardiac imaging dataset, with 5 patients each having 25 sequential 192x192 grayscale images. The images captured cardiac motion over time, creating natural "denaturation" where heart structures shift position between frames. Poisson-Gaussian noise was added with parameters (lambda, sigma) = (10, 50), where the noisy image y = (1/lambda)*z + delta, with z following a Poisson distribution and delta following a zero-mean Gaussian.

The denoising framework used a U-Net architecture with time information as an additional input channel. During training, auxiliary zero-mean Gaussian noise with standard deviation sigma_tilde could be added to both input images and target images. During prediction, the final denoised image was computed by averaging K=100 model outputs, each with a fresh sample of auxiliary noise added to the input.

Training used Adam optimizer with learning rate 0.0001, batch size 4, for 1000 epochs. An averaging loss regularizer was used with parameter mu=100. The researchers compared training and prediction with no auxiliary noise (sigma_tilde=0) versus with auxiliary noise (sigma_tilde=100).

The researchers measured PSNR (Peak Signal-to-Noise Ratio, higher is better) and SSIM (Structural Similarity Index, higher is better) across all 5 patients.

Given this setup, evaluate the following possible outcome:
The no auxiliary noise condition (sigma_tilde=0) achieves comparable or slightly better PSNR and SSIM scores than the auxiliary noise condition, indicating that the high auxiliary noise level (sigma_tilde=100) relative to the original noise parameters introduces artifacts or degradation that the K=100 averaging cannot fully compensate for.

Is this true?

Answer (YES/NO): NO